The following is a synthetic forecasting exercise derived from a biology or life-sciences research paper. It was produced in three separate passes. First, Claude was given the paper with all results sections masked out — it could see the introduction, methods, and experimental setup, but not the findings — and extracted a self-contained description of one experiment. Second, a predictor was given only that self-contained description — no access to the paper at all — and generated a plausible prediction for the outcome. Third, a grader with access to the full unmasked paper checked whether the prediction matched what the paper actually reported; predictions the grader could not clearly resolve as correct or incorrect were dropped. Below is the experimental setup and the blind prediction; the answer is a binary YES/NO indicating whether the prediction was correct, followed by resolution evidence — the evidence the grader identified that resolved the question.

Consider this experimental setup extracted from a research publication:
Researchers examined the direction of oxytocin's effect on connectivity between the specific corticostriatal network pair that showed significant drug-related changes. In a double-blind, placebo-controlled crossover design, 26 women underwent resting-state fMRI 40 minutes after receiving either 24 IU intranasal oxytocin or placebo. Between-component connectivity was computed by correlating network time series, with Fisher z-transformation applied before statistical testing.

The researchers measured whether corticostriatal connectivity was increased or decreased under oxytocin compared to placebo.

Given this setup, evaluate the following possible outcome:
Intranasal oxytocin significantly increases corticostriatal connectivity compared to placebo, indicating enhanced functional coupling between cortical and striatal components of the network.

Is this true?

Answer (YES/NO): YES